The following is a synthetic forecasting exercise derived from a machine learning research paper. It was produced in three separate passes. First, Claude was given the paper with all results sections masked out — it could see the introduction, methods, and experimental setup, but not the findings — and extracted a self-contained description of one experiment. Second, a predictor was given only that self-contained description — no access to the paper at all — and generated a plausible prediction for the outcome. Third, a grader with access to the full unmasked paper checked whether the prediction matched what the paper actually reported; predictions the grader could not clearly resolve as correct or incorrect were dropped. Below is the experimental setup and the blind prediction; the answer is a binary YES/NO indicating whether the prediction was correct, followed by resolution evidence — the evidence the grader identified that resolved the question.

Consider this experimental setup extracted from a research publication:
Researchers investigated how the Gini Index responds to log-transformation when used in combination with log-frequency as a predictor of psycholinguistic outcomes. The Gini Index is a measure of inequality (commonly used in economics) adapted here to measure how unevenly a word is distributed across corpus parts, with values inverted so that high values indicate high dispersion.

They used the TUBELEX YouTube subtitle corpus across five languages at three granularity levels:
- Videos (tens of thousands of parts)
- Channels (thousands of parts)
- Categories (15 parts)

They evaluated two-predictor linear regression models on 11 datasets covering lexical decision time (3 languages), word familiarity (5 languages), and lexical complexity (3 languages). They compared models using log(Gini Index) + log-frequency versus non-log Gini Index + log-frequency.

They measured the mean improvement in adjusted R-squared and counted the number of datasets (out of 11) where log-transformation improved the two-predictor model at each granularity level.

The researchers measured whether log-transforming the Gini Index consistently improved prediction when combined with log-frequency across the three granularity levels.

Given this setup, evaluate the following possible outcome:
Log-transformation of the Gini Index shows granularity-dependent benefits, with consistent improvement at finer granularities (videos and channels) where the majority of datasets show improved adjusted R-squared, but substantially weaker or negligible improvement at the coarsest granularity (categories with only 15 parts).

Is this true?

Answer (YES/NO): NO